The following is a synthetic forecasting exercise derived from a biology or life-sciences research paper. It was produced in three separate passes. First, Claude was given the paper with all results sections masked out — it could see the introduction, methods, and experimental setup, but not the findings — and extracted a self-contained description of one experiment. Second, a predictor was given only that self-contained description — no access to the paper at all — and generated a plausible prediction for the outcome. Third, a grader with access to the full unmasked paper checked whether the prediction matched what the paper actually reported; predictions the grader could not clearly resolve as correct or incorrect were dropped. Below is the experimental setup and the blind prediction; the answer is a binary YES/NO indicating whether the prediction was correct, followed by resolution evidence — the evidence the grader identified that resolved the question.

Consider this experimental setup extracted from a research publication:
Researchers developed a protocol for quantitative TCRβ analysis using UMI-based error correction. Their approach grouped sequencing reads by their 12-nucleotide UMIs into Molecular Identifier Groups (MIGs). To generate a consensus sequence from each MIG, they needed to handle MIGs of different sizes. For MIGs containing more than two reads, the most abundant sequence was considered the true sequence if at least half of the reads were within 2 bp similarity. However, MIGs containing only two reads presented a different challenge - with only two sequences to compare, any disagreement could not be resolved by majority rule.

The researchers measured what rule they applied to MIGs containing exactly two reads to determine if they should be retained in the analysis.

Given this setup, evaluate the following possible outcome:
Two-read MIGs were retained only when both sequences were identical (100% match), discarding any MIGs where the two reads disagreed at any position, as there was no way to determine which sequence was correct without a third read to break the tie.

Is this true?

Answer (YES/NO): YES